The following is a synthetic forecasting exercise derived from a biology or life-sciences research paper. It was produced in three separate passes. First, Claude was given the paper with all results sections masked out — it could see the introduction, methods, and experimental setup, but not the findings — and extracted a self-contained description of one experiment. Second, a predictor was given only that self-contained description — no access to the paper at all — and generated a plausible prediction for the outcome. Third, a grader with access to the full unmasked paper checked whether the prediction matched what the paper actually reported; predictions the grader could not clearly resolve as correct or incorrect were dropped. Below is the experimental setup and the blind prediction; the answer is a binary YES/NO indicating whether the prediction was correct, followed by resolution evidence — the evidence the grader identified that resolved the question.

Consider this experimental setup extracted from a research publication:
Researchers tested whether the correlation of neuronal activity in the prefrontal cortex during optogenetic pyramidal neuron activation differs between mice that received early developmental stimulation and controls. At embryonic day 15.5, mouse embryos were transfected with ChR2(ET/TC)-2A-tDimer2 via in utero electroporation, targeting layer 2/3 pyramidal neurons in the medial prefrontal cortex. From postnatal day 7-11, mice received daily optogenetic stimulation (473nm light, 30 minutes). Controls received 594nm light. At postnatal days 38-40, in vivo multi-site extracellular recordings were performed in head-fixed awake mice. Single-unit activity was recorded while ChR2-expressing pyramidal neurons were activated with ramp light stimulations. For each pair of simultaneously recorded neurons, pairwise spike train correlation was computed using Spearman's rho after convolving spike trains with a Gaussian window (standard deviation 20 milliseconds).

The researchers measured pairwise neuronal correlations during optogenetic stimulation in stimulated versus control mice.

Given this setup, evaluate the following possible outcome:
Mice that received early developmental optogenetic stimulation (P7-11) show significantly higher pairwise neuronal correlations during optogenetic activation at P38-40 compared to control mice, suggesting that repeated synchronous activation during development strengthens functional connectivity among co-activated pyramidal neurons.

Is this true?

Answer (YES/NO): NO